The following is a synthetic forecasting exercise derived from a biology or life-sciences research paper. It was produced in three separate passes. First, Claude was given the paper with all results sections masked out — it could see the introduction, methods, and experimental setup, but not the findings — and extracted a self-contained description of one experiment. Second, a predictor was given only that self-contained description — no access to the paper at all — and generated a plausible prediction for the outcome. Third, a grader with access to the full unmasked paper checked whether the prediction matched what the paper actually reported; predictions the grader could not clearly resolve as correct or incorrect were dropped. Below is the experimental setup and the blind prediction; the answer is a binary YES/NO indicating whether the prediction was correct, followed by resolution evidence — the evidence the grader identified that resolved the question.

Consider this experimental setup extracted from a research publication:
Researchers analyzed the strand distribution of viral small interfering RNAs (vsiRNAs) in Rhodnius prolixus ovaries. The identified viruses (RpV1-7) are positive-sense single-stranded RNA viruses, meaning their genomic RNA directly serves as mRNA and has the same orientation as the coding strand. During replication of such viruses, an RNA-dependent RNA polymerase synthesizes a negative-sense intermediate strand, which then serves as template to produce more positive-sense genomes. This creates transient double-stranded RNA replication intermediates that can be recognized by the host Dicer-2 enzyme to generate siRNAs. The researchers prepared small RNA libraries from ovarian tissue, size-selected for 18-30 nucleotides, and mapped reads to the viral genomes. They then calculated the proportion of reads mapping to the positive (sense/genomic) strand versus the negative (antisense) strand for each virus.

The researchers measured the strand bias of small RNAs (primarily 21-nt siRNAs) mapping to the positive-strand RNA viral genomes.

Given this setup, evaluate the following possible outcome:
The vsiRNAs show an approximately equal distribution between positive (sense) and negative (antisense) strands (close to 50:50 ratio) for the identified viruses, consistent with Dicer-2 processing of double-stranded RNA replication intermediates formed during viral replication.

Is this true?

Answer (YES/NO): YES